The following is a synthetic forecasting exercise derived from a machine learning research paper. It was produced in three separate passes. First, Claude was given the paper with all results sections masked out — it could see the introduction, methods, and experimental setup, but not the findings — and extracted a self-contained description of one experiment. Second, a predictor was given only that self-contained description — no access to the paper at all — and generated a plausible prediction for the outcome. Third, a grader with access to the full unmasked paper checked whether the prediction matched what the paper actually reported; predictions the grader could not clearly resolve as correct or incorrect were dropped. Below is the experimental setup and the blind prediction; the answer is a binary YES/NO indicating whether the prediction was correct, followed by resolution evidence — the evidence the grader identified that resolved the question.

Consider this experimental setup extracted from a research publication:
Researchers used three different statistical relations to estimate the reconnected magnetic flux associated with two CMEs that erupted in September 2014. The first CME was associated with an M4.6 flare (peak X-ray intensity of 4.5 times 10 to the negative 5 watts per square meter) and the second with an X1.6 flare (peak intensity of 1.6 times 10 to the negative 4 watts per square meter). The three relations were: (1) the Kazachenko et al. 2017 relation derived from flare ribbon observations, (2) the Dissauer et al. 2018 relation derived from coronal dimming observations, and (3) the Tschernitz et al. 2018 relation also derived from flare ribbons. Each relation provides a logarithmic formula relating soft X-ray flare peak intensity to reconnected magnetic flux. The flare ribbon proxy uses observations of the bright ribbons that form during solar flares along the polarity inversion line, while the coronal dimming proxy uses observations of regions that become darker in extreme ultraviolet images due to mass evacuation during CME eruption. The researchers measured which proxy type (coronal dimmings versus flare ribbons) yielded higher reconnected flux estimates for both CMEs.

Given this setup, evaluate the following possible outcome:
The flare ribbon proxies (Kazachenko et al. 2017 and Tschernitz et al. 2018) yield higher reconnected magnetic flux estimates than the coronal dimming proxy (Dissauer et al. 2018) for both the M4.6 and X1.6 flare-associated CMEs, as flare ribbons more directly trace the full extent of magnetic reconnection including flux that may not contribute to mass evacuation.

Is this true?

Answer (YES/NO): YES